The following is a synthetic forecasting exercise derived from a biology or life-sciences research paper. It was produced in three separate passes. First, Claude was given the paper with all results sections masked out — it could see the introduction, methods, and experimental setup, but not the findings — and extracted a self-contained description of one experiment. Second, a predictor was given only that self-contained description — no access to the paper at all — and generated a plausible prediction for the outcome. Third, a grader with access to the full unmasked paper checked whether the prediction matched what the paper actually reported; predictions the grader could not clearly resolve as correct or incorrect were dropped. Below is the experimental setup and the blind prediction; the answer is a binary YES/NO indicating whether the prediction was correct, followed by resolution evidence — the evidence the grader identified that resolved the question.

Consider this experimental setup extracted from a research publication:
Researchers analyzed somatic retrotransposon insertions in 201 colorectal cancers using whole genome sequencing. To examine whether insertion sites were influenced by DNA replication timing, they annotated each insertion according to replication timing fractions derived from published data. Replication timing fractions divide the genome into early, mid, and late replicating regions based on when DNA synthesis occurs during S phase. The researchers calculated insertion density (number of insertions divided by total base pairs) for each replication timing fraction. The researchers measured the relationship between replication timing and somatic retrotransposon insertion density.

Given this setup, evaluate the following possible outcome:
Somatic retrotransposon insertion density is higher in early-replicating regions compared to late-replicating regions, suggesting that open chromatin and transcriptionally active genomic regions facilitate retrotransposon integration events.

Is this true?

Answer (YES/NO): NO